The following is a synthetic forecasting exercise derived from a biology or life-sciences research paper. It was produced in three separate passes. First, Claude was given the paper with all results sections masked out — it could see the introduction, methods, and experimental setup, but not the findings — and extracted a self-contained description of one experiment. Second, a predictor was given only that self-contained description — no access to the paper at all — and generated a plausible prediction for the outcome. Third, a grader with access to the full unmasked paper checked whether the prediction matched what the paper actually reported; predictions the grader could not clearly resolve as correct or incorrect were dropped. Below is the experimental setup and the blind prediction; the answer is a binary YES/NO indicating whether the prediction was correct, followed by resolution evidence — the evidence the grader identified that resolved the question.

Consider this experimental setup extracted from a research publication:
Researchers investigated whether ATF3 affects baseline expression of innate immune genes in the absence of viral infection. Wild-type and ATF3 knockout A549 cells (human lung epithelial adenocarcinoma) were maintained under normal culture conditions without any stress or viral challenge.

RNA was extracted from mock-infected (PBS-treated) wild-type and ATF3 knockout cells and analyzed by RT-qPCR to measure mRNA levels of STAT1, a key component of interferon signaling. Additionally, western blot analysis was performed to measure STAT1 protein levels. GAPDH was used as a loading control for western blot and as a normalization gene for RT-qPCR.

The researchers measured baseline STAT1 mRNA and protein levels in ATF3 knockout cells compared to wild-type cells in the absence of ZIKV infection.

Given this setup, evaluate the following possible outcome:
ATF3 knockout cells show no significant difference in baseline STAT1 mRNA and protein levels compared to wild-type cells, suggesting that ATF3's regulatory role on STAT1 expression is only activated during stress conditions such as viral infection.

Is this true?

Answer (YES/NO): NO